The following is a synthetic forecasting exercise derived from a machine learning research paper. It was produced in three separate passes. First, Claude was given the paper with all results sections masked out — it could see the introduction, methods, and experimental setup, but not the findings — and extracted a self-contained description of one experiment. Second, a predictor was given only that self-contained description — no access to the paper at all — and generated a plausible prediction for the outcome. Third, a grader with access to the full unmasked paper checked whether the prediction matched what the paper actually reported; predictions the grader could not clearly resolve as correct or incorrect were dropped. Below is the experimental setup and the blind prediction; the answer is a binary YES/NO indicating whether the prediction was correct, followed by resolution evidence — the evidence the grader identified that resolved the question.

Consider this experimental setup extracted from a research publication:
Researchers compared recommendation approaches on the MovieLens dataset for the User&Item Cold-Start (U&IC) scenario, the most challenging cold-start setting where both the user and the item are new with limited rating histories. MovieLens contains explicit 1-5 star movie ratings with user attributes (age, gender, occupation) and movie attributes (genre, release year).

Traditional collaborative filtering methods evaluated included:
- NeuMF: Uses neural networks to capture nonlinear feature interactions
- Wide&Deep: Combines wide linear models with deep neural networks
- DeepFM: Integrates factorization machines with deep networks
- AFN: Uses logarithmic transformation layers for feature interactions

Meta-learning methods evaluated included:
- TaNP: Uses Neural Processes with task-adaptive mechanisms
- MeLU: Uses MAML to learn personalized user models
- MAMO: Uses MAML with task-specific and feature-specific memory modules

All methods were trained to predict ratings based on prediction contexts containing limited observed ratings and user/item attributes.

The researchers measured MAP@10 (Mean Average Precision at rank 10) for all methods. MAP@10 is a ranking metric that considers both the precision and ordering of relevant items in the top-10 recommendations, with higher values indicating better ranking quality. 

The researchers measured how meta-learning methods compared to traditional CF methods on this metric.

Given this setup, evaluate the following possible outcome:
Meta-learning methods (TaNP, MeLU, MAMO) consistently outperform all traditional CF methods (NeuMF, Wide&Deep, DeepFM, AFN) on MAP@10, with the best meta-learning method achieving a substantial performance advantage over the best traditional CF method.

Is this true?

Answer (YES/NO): NO